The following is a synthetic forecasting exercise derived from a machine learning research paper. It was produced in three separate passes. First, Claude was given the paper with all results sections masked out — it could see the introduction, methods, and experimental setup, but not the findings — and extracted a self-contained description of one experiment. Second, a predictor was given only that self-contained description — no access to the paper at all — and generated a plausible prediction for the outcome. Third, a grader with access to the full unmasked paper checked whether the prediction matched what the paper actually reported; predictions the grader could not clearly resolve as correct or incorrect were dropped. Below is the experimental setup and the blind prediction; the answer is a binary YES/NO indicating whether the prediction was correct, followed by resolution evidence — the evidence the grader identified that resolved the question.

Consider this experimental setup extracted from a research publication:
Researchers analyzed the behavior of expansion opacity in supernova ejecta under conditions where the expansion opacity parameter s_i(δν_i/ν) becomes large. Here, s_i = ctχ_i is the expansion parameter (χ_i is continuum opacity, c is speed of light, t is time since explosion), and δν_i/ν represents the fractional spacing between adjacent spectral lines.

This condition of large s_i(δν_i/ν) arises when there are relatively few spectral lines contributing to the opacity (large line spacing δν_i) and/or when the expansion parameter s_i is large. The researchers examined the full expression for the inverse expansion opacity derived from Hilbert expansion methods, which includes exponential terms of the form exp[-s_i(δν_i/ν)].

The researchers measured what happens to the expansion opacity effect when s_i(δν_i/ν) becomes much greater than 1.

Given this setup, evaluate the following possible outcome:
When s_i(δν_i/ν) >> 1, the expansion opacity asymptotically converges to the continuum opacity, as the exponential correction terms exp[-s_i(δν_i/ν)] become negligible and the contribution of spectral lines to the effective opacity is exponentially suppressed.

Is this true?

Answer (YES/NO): YES